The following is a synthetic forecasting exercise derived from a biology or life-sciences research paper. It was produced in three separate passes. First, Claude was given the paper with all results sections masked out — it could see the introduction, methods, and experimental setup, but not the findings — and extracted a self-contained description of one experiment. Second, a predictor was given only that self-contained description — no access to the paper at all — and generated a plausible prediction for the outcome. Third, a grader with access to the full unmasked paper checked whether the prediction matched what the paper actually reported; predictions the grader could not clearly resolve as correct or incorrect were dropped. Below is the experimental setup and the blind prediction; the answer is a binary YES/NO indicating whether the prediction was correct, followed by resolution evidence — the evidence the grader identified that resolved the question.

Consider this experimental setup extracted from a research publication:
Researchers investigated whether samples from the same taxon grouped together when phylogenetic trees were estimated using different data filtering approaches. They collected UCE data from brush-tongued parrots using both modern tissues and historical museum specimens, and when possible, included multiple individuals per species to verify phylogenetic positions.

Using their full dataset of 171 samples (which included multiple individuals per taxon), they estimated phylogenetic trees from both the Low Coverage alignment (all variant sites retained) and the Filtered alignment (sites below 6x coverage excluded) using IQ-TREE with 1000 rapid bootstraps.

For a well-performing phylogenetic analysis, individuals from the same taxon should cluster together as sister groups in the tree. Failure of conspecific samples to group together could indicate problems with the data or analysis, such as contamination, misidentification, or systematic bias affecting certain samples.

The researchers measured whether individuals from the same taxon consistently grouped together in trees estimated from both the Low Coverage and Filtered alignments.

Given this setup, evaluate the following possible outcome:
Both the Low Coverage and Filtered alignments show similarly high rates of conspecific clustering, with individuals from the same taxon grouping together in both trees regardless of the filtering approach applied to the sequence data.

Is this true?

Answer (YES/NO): NO